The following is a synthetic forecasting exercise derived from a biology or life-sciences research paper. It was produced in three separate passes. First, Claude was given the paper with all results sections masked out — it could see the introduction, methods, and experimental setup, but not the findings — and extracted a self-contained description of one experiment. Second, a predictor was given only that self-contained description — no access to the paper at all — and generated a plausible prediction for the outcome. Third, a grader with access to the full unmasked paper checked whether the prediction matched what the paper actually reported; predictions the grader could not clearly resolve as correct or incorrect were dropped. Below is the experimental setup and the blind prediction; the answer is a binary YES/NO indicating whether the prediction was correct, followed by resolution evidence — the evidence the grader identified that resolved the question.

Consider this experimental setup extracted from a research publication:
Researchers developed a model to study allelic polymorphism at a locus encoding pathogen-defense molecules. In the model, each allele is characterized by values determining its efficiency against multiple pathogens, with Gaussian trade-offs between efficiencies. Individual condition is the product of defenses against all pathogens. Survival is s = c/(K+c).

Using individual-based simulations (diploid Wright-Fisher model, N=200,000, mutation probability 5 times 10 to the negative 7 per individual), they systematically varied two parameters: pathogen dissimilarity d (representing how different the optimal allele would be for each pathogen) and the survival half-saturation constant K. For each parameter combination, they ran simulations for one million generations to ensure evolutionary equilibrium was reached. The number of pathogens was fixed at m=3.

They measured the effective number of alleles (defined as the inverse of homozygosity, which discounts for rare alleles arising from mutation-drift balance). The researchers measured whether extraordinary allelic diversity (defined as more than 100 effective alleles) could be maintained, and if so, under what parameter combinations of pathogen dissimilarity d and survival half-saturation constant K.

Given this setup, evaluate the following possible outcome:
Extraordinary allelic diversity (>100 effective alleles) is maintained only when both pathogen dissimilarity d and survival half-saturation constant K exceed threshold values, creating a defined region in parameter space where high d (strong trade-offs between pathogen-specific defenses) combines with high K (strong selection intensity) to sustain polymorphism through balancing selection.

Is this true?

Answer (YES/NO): NO